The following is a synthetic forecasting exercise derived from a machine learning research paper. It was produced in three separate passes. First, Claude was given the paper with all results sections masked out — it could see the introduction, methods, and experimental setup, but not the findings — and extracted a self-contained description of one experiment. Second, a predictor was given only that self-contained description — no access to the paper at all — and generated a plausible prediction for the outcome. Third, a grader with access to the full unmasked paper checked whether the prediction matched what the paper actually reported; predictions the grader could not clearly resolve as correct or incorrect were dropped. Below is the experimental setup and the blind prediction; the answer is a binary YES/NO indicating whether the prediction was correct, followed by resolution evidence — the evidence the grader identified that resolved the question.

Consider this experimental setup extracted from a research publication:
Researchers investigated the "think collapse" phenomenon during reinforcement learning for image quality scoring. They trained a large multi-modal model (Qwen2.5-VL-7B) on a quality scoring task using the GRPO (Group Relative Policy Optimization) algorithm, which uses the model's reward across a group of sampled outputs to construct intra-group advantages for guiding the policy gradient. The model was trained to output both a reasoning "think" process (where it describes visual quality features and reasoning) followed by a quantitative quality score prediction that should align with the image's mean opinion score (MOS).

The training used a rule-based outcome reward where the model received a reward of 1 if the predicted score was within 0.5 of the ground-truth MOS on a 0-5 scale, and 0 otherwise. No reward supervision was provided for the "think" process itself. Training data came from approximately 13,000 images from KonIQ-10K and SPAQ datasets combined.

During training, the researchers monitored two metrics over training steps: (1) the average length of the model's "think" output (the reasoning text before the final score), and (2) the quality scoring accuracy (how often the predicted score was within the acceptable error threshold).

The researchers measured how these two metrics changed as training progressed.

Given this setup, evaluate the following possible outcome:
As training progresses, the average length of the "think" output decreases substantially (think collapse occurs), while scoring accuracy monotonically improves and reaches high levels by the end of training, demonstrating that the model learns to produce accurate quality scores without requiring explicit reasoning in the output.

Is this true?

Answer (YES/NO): YES